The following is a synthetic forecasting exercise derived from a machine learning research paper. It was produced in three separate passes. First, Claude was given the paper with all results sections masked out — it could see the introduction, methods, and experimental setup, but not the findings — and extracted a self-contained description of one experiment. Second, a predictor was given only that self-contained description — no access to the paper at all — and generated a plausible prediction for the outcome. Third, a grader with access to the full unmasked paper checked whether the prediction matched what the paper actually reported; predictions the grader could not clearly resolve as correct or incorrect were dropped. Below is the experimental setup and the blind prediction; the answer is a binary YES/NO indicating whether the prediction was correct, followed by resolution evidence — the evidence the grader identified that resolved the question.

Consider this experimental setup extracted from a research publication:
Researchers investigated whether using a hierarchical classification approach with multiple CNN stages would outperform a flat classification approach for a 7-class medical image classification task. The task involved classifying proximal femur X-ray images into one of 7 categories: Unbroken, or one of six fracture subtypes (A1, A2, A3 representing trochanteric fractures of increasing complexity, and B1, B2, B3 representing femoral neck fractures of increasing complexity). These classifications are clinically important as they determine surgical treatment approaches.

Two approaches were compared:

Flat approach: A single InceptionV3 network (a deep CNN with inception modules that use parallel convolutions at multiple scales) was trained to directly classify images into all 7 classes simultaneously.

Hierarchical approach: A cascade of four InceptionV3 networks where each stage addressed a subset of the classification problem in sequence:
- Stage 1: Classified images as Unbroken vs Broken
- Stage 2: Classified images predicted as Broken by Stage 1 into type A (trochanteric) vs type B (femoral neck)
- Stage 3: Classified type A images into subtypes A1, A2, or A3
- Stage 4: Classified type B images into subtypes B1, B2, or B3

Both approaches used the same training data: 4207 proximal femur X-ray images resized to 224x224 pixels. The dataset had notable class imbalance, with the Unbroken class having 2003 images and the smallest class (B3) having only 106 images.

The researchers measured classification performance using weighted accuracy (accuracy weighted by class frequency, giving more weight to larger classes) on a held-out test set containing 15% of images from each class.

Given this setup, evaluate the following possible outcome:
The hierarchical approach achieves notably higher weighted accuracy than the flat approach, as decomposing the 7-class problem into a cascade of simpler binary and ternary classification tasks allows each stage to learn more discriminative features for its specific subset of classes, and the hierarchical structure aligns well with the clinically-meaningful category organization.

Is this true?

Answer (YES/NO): NO